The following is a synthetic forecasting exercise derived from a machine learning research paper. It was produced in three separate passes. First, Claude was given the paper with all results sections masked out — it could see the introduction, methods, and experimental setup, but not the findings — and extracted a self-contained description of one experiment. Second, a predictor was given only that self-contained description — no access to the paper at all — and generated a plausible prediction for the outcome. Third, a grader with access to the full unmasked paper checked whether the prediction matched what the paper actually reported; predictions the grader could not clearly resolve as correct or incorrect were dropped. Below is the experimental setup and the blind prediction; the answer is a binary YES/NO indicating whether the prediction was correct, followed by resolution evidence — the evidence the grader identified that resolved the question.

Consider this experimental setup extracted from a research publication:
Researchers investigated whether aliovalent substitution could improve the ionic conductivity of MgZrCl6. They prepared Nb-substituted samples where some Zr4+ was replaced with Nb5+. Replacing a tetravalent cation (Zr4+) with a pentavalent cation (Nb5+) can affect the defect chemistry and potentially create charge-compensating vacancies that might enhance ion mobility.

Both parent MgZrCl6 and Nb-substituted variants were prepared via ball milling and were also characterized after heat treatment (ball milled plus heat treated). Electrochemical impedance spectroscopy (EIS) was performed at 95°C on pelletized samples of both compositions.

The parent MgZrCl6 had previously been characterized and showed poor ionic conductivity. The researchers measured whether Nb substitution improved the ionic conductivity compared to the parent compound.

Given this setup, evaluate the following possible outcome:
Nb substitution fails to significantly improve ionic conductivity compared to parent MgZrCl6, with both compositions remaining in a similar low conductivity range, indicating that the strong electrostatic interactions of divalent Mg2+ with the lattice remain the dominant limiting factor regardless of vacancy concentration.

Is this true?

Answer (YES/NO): NO